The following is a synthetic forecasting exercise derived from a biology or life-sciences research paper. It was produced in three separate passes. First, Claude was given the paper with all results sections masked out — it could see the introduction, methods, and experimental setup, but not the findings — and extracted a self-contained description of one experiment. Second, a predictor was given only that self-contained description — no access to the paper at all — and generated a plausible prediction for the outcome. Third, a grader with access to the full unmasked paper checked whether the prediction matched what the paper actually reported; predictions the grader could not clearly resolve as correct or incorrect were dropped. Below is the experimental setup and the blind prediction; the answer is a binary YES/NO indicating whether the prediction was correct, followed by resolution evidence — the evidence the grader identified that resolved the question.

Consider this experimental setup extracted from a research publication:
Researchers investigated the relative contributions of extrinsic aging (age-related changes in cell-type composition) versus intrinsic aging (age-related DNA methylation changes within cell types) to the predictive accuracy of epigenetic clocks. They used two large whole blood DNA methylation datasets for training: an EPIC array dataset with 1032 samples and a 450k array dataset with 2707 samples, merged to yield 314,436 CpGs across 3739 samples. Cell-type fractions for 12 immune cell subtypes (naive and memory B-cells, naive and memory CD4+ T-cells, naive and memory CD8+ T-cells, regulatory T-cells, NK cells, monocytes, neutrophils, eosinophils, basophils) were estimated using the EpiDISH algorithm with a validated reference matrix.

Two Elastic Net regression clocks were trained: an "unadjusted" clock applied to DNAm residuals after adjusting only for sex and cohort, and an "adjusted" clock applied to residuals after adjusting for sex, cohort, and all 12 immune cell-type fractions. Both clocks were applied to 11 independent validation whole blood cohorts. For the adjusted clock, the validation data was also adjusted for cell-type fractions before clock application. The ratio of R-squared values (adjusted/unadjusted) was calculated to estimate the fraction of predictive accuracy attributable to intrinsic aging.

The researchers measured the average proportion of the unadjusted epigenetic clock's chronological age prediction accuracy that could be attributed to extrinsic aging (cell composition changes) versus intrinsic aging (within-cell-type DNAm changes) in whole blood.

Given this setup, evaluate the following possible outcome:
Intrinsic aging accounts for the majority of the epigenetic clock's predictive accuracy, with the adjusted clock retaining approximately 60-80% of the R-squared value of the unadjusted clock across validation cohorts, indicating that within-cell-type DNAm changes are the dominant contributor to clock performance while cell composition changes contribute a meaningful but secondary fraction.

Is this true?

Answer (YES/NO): YES